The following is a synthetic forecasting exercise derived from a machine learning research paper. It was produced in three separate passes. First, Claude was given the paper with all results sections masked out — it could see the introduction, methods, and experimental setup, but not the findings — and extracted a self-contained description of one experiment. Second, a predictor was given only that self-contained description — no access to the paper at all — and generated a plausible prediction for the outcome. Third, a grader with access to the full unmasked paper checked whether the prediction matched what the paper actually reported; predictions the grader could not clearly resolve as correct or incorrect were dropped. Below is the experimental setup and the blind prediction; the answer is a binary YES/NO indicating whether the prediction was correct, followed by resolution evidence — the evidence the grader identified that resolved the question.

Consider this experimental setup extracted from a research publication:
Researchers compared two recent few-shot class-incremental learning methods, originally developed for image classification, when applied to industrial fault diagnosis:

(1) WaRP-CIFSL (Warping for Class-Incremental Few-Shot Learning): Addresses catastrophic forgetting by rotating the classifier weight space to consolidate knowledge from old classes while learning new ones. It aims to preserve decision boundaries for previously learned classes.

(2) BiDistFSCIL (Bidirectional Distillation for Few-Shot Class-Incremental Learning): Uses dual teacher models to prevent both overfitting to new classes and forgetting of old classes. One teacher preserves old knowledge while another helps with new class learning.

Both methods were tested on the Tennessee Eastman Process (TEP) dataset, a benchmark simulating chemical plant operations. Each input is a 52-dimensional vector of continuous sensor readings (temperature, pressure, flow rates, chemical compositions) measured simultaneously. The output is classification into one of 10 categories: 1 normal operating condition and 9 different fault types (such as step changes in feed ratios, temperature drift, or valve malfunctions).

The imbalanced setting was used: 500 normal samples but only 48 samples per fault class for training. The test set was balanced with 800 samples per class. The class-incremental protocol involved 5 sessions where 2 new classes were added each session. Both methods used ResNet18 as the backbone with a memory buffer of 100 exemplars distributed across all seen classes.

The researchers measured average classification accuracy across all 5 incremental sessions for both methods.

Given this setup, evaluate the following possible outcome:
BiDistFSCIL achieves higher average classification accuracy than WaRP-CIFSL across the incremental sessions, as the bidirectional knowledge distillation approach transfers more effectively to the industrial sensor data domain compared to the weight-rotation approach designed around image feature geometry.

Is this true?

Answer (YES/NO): YES